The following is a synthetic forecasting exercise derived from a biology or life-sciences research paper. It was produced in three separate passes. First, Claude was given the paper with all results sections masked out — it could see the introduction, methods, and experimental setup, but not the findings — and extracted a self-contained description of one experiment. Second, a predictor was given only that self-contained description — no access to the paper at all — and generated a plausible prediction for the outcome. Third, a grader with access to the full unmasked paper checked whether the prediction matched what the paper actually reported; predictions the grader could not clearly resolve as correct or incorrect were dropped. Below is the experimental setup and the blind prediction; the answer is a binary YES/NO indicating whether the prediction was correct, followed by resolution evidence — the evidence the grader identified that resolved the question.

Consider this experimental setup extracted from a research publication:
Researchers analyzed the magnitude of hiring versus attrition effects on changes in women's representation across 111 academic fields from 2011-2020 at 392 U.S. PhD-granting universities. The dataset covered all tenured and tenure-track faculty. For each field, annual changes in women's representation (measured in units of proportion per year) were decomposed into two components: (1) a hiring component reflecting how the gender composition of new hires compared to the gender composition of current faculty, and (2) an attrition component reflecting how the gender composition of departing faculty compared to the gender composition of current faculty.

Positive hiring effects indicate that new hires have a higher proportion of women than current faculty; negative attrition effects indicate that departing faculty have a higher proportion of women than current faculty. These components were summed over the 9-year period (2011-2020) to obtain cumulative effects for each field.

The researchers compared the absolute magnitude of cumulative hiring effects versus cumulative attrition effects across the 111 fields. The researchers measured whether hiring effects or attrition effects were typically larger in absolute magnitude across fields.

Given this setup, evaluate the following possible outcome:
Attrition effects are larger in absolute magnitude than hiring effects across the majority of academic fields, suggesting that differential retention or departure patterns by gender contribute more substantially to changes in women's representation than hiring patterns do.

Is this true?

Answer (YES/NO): NO